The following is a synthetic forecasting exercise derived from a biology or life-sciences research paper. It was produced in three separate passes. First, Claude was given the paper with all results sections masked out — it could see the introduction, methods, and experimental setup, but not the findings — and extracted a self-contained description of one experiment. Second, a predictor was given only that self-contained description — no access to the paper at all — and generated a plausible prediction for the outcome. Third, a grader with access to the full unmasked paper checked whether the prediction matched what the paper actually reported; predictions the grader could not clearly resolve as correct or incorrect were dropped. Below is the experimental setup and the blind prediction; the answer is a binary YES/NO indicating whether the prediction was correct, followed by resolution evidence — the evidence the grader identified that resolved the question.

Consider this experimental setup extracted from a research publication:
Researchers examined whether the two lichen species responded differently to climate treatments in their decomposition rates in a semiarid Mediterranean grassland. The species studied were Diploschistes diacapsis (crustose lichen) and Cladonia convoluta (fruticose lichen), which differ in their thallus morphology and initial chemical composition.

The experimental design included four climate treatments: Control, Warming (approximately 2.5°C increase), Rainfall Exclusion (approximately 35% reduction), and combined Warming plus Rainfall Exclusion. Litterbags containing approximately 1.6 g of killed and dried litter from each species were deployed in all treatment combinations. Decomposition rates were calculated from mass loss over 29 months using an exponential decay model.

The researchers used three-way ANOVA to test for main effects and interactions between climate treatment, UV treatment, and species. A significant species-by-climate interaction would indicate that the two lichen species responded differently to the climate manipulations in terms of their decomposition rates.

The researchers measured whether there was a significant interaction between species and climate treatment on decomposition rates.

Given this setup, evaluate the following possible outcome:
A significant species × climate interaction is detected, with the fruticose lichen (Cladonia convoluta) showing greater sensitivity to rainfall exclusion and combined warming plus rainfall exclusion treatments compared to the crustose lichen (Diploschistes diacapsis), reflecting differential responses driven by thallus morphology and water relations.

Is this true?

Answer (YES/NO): NO